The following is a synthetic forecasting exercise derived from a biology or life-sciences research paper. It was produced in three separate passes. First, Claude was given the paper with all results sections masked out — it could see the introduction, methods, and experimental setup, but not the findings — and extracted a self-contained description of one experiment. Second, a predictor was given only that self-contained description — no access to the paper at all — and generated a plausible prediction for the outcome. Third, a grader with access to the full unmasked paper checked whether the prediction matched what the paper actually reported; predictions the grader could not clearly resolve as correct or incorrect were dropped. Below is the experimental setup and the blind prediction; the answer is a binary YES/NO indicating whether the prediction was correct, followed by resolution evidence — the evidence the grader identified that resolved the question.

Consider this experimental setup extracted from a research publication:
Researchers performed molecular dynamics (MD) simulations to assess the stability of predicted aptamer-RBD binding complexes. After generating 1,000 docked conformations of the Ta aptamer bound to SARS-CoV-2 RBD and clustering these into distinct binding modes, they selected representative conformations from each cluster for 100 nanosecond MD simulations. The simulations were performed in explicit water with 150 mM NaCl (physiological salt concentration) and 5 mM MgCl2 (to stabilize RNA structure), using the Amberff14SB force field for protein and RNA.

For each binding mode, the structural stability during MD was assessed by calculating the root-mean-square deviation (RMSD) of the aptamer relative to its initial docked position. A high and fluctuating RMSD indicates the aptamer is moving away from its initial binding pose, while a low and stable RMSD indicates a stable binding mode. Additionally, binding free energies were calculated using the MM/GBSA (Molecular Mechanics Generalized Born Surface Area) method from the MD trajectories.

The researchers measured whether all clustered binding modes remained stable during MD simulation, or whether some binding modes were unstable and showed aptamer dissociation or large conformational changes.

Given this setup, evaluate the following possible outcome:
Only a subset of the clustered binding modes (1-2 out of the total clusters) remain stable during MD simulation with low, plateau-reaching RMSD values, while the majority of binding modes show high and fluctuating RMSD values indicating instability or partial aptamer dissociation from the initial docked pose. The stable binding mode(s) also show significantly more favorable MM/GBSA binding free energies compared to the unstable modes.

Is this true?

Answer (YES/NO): NO